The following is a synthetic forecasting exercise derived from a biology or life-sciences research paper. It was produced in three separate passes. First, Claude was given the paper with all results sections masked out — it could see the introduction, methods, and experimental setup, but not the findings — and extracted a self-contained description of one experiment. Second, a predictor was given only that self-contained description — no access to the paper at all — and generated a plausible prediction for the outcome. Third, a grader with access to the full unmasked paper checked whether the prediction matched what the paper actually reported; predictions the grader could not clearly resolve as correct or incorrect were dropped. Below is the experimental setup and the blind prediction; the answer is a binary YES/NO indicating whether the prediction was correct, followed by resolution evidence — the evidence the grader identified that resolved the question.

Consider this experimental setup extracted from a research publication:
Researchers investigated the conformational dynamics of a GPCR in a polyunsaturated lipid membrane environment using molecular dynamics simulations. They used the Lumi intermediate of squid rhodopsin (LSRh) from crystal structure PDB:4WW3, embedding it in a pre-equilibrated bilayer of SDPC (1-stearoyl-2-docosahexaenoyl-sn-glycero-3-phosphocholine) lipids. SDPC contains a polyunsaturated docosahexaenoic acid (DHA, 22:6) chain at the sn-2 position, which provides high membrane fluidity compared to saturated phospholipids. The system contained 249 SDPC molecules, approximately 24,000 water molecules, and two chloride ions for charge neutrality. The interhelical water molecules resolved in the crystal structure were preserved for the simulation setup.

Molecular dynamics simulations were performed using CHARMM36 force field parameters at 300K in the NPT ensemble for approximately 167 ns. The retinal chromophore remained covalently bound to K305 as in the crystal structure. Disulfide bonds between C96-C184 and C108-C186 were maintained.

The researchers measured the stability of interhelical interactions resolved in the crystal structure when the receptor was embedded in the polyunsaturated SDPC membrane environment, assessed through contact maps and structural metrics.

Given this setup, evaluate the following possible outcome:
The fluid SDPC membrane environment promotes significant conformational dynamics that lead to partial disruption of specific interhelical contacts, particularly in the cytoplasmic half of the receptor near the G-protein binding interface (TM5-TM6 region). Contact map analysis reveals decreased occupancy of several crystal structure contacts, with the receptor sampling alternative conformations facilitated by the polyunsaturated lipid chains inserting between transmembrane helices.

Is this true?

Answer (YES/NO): NO